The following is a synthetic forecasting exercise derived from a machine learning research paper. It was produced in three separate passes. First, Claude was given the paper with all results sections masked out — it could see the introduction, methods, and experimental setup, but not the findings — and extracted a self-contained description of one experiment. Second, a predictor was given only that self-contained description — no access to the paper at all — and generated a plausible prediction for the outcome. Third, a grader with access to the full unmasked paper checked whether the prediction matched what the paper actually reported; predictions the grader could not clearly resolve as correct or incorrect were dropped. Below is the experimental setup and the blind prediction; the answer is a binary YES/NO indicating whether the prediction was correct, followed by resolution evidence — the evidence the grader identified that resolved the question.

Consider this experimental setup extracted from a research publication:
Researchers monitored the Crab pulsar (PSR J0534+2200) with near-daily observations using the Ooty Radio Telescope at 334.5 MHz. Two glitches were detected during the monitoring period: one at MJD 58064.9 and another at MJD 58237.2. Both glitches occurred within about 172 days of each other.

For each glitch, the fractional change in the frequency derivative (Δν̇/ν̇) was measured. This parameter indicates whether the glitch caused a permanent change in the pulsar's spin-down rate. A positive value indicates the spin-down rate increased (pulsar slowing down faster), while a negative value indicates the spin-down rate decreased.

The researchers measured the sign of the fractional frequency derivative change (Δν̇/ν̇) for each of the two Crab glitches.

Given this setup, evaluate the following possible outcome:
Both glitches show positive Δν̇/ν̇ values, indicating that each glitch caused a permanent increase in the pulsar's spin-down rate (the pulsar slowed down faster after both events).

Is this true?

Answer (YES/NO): NO